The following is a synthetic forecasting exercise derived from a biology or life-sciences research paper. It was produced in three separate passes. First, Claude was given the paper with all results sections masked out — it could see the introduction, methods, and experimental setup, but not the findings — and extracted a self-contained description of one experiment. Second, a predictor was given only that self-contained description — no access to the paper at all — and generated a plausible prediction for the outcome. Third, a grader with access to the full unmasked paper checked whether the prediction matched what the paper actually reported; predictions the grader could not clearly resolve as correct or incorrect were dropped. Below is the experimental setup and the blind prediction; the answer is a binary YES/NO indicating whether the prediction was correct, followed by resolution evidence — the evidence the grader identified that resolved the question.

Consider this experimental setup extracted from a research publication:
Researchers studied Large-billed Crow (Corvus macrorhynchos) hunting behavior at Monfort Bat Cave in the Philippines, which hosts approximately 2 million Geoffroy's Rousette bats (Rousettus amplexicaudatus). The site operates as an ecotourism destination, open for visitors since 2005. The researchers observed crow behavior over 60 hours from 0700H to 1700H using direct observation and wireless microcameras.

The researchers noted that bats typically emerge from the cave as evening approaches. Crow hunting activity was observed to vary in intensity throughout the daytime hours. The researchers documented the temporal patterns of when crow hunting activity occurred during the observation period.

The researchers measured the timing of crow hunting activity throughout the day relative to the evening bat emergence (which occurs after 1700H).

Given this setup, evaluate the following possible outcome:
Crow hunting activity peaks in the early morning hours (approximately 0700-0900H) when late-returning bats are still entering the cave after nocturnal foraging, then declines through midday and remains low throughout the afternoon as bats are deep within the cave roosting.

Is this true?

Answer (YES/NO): NO